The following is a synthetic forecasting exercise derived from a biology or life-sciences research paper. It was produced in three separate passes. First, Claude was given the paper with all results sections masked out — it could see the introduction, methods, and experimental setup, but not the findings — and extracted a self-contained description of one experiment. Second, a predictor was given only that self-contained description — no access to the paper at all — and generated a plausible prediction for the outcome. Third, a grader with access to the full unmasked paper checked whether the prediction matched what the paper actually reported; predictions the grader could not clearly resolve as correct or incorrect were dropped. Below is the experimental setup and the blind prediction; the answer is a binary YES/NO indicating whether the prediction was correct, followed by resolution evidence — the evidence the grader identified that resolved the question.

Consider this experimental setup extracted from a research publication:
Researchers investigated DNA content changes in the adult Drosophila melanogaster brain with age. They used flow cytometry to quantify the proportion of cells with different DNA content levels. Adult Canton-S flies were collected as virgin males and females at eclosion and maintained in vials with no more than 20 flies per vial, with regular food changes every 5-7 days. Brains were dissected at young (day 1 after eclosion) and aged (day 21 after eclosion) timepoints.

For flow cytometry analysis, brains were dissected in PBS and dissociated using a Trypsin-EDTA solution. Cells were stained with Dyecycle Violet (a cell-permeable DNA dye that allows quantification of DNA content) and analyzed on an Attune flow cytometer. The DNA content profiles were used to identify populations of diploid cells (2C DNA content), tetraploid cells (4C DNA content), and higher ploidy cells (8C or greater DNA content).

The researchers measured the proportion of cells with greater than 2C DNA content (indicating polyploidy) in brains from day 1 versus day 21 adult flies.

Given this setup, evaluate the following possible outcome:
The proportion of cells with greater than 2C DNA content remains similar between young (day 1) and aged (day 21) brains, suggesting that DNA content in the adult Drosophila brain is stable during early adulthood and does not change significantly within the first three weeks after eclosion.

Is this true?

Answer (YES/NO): NO